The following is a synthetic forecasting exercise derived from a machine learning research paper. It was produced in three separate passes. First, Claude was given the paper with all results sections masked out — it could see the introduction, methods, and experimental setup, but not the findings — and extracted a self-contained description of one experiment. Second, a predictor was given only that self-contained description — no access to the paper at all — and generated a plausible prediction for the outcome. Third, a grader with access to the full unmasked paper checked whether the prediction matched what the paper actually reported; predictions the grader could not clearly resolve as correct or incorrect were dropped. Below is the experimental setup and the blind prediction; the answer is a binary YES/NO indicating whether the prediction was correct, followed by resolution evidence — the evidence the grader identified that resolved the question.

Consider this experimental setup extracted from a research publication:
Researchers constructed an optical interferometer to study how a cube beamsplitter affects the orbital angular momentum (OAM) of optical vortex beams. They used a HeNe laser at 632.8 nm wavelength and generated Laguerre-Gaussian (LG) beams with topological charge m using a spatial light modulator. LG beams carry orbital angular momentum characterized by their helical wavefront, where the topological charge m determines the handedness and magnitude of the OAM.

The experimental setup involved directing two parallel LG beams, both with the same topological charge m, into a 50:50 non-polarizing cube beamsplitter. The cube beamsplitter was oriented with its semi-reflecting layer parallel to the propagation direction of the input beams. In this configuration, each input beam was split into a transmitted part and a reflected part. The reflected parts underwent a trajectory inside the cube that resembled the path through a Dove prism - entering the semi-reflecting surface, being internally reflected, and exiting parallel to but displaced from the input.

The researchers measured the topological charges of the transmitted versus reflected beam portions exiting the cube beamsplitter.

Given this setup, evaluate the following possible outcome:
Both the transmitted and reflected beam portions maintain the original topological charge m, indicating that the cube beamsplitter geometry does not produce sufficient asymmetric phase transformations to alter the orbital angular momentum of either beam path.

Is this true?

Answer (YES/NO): NO